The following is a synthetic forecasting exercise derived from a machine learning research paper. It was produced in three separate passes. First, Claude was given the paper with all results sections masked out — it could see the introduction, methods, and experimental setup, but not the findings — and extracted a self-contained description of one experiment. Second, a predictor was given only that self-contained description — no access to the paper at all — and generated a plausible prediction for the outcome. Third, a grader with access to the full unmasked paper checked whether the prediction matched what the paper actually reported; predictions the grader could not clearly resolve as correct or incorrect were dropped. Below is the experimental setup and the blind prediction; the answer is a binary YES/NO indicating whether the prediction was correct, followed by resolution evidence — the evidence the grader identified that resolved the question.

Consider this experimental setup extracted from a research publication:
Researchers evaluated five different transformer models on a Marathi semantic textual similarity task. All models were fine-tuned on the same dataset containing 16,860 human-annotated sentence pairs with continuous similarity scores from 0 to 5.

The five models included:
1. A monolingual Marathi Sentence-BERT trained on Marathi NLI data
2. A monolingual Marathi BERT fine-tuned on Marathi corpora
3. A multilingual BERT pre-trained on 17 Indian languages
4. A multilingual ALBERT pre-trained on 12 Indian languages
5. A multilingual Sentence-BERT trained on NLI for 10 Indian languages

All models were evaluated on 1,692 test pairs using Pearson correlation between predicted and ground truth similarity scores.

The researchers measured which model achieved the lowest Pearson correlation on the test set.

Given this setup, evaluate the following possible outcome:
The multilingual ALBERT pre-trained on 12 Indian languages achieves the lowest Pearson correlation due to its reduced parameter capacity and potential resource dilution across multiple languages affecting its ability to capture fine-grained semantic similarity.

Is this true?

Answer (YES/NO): YES